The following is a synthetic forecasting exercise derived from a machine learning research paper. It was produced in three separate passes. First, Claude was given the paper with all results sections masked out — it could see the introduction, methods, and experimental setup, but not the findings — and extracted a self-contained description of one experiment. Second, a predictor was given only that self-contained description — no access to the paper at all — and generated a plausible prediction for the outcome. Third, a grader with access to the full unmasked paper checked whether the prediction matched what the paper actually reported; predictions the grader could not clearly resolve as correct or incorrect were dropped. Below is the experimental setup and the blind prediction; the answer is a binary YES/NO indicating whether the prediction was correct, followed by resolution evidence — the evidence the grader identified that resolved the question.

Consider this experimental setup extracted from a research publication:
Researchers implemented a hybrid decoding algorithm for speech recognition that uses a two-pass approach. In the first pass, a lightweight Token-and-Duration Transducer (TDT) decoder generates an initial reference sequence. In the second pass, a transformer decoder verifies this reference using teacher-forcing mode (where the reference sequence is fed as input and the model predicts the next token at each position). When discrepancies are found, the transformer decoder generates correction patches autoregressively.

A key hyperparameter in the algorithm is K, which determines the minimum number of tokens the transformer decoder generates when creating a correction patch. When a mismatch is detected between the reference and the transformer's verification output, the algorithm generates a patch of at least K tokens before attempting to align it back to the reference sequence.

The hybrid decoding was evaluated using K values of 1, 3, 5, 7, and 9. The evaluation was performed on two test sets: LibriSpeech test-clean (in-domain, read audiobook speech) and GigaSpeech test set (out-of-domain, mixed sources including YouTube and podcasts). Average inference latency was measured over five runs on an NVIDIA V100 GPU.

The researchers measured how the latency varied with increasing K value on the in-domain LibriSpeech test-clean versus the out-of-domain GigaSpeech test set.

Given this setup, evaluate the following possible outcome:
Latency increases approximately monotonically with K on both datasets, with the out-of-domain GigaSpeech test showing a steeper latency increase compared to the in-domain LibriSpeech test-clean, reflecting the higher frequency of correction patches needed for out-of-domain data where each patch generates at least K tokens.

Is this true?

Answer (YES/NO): YES